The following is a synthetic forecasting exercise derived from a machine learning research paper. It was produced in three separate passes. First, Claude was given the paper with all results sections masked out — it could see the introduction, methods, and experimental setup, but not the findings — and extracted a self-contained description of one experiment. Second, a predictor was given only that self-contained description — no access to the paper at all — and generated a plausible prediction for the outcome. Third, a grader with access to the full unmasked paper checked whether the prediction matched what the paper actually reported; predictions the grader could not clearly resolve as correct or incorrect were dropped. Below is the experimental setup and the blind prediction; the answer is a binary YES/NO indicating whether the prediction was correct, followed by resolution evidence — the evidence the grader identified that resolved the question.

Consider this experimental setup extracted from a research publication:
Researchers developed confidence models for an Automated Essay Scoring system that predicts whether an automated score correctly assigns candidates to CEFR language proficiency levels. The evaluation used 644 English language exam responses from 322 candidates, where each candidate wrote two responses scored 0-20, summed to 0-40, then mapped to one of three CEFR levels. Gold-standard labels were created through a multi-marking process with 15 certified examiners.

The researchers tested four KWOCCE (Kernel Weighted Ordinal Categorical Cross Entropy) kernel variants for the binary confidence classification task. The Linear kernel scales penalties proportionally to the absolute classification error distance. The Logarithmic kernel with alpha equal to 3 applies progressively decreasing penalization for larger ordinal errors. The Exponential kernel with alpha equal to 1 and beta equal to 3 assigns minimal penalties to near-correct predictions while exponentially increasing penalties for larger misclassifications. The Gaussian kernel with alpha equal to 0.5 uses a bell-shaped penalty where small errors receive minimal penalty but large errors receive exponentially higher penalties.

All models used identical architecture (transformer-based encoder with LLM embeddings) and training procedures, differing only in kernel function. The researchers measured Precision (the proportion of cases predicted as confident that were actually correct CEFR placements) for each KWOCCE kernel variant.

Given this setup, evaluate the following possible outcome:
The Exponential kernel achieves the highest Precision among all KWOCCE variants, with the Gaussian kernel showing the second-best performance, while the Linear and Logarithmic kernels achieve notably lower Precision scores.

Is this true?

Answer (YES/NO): NO